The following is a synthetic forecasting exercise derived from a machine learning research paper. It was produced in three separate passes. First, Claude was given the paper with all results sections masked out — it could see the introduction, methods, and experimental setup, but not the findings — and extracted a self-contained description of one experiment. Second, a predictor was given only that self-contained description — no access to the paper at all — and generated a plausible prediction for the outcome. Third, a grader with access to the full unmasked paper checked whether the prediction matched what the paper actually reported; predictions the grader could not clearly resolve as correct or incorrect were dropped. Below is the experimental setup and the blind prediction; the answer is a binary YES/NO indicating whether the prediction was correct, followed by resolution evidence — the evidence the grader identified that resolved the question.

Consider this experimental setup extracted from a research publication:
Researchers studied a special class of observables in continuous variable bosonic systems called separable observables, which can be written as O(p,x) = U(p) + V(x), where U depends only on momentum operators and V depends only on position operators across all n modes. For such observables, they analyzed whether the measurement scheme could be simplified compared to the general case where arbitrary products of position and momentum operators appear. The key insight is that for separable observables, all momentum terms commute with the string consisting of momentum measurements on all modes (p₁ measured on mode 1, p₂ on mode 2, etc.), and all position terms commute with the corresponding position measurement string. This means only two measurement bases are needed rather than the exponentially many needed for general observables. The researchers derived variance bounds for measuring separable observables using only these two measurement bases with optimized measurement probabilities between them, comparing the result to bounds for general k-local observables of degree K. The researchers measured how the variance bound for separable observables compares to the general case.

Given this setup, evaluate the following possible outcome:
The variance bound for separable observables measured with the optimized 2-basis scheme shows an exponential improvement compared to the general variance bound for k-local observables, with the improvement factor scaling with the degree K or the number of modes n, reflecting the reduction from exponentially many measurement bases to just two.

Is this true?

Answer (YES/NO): NO